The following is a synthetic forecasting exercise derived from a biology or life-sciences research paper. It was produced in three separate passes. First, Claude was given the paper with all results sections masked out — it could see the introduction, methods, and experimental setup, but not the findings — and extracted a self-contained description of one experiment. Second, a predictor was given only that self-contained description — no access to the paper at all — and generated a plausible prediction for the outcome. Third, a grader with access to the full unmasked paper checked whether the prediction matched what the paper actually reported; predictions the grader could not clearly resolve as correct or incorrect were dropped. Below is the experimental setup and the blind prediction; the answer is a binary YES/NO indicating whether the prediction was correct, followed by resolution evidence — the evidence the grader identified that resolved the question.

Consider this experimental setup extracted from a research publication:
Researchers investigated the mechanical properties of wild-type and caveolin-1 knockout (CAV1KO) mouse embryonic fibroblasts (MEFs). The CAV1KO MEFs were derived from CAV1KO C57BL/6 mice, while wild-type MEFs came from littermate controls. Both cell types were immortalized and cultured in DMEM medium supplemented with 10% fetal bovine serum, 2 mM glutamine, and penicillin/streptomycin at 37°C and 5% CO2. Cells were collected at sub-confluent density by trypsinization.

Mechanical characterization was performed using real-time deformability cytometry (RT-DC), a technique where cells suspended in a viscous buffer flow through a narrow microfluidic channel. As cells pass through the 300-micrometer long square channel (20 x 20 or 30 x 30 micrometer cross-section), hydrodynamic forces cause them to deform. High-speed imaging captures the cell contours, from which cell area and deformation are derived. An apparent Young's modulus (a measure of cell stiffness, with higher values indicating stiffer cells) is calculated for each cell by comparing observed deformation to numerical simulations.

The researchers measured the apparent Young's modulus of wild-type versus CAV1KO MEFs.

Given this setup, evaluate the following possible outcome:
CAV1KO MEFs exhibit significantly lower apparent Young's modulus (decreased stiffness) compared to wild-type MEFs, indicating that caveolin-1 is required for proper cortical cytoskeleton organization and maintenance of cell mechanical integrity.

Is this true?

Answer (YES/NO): YES